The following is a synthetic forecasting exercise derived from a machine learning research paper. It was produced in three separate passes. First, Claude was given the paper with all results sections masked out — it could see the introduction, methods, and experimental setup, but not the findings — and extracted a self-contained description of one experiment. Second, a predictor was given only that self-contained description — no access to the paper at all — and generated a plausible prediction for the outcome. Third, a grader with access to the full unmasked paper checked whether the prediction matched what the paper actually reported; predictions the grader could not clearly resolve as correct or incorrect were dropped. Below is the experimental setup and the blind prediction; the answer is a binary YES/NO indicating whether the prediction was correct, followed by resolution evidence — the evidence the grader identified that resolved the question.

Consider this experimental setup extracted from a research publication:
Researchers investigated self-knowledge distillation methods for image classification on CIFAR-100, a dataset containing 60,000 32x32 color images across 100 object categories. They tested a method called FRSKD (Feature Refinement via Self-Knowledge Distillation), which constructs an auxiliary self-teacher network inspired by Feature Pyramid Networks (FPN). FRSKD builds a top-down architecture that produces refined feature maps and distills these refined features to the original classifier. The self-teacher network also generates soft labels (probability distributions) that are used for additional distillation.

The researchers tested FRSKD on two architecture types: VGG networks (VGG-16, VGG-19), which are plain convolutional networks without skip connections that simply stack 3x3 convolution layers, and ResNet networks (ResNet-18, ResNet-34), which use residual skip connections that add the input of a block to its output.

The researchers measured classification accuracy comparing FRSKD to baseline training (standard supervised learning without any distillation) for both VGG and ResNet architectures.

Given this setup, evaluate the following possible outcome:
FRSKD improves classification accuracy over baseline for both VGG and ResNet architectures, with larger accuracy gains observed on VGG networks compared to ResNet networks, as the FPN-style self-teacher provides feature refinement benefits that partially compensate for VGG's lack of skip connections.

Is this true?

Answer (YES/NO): NO